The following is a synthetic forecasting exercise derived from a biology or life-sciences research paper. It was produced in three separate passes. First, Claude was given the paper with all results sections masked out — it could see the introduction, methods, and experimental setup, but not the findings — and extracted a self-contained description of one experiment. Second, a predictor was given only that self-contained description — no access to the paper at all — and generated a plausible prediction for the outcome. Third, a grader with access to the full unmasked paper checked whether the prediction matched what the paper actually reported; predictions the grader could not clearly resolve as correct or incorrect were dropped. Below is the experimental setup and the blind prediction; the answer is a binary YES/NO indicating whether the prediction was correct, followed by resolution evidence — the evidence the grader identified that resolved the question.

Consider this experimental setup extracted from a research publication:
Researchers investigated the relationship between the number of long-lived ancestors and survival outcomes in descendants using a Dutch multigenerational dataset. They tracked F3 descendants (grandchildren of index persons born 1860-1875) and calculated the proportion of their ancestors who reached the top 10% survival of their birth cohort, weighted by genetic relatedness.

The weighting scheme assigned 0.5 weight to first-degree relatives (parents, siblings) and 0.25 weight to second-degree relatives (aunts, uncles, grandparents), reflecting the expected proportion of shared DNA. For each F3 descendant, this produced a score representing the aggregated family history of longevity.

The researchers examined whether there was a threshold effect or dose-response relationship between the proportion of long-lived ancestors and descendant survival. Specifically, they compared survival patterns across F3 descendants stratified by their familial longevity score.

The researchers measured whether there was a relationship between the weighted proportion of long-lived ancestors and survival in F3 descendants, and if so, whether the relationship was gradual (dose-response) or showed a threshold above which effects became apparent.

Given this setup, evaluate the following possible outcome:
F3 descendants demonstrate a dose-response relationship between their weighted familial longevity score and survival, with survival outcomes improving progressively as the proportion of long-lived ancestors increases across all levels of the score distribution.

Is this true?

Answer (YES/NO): NO